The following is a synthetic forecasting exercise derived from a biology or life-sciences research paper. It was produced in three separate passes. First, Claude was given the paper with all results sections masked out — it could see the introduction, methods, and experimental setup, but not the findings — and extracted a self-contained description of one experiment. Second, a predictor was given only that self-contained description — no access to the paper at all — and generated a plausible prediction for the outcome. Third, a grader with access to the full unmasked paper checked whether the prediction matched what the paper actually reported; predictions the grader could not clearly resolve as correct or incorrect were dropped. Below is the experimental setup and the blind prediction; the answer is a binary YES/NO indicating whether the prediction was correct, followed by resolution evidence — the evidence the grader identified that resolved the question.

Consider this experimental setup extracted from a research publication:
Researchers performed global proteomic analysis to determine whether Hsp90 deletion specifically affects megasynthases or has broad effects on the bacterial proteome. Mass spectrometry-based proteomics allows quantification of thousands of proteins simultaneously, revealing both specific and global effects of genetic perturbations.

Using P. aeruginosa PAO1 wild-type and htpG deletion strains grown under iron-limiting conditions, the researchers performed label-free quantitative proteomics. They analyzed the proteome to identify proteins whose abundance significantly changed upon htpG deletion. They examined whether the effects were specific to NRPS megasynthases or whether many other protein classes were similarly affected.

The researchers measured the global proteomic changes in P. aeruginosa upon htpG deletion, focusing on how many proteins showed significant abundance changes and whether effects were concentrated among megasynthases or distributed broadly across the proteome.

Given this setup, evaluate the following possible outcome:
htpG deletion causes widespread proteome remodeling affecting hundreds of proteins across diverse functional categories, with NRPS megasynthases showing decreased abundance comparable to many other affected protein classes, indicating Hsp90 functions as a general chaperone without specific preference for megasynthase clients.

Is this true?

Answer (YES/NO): NO